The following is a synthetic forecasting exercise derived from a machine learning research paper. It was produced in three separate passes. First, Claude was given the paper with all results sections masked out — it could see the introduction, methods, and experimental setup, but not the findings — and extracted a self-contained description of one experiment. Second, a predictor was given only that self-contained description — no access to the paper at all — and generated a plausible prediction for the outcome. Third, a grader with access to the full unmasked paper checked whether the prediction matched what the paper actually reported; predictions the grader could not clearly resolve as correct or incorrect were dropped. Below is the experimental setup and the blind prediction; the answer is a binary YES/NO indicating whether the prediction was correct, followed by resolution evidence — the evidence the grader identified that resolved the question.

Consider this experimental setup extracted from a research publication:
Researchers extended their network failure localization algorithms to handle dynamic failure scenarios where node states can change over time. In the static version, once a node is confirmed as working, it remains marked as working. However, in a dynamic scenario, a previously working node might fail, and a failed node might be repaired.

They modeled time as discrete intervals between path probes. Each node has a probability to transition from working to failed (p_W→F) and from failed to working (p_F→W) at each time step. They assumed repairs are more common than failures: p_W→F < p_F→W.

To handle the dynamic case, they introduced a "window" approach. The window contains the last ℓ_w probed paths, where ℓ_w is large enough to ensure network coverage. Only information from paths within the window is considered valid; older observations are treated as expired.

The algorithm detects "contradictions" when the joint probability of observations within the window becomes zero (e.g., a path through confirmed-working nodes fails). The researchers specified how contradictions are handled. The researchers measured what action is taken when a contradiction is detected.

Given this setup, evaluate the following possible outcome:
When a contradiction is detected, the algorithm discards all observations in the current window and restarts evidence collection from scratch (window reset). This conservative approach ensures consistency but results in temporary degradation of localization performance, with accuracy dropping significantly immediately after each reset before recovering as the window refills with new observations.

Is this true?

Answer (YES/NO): NO